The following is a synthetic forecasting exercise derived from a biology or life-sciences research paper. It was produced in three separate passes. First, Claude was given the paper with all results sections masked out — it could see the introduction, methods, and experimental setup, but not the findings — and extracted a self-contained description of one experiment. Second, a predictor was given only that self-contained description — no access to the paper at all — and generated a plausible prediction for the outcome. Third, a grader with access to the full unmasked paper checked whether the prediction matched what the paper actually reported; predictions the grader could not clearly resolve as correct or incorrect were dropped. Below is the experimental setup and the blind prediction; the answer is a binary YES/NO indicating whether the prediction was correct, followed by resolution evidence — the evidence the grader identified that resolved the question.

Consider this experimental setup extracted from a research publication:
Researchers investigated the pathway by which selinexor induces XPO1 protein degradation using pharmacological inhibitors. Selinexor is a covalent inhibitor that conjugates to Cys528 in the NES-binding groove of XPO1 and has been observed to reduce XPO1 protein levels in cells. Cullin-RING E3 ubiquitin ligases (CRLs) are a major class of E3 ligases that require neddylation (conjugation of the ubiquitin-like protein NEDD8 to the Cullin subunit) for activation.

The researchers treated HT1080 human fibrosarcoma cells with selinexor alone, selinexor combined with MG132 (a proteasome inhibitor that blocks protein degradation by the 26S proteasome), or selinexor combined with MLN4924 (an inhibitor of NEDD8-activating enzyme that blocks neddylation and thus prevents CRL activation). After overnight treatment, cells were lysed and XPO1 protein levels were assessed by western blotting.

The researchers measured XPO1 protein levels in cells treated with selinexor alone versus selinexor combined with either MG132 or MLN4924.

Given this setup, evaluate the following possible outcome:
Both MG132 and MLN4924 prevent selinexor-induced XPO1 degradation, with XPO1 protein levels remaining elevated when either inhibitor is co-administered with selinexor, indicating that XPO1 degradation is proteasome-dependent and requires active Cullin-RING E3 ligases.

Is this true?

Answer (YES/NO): YES